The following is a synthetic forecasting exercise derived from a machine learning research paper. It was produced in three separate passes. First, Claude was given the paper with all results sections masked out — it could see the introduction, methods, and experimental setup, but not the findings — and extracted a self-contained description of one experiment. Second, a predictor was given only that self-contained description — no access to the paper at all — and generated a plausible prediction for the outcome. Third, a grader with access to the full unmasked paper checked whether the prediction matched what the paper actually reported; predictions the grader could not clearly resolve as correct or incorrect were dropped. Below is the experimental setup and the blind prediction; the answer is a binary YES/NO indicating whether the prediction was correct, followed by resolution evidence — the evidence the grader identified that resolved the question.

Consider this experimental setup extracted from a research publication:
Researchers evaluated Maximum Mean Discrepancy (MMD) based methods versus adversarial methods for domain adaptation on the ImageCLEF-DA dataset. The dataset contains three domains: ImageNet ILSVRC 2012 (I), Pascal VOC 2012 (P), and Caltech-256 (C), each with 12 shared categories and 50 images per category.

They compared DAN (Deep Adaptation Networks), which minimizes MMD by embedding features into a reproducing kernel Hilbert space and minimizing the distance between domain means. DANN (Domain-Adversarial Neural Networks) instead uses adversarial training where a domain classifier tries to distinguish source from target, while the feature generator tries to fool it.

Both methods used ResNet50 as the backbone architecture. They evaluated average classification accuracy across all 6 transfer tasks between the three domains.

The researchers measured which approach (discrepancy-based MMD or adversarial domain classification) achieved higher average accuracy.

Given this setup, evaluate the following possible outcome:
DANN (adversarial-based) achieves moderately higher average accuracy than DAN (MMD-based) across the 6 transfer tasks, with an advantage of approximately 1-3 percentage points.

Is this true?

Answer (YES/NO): YES